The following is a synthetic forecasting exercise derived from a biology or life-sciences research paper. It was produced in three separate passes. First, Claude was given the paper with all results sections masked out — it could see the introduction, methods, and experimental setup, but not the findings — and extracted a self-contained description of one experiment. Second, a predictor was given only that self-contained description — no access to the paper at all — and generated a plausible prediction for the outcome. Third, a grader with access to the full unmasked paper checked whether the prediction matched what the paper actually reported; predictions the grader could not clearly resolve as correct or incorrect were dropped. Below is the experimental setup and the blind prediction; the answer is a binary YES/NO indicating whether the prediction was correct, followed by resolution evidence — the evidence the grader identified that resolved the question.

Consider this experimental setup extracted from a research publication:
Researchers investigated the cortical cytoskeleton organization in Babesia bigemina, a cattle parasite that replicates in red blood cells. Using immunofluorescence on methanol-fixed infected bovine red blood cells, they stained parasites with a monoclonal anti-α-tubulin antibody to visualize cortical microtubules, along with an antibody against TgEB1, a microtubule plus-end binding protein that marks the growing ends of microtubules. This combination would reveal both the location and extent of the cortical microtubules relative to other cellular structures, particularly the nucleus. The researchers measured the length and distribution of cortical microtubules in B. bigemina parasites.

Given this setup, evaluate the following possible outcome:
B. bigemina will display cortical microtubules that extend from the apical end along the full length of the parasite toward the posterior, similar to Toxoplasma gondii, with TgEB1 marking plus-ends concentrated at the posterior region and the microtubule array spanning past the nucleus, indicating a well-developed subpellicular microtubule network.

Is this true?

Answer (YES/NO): NO